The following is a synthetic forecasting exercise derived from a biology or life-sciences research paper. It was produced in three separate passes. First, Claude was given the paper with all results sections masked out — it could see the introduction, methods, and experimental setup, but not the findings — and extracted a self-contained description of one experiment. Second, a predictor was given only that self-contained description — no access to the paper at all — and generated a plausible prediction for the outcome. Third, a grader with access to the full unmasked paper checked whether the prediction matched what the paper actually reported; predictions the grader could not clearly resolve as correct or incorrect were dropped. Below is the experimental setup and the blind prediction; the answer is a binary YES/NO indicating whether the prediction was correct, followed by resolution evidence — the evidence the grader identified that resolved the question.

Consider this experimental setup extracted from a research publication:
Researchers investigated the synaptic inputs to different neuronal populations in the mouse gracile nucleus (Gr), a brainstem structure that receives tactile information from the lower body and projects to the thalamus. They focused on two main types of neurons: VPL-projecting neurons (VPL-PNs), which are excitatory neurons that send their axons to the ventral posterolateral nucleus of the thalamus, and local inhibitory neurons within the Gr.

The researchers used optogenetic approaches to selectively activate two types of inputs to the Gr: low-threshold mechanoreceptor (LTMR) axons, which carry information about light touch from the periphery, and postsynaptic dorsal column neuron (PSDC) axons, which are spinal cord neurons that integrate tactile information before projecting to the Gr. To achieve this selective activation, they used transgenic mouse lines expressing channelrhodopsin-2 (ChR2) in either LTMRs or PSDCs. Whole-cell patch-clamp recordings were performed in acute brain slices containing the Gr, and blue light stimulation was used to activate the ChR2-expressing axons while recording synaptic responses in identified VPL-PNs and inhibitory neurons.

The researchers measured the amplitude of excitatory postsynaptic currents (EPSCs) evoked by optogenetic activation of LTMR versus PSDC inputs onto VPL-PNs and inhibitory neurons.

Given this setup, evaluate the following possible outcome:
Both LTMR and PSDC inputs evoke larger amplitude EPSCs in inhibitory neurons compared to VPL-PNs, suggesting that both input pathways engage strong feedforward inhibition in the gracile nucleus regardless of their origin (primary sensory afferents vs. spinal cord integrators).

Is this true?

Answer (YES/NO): NO